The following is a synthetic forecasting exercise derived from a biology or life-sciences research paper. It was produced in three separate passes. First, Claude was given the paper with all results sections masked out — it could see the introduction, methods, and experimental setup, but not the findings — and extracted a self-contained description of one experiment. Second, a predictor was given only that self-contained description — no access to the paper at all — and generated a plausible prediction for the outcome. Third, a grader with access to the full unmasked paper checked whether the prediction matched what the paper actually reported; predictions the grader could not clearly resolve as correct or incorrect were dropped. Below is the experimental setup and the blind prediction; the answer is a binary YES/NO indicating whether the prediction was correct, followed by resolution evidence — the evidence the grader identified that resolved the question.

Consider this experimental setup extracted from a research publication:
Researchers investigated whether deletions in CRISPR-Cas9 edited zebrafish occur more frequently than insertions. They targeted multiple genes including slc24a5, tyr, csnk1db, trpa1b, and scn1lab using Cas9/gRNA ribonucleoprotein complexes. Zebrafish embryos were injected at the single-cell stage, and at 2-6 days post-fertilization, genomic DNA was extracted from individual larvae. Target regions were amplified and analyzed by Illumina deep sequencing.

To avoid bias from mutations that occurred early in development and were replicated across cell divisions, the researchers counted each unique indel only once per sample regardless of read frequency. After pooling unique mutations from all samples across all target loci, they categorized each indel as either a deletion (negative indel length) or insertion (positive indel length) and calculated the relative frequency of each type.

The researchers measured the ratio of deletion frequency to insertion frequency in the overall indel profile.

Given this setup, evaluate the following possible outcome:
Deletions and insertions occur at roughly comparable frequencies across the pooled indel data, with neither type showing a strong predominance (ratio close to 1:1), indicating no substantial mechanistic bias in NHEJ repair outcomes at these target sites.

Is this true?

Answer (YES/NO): NO